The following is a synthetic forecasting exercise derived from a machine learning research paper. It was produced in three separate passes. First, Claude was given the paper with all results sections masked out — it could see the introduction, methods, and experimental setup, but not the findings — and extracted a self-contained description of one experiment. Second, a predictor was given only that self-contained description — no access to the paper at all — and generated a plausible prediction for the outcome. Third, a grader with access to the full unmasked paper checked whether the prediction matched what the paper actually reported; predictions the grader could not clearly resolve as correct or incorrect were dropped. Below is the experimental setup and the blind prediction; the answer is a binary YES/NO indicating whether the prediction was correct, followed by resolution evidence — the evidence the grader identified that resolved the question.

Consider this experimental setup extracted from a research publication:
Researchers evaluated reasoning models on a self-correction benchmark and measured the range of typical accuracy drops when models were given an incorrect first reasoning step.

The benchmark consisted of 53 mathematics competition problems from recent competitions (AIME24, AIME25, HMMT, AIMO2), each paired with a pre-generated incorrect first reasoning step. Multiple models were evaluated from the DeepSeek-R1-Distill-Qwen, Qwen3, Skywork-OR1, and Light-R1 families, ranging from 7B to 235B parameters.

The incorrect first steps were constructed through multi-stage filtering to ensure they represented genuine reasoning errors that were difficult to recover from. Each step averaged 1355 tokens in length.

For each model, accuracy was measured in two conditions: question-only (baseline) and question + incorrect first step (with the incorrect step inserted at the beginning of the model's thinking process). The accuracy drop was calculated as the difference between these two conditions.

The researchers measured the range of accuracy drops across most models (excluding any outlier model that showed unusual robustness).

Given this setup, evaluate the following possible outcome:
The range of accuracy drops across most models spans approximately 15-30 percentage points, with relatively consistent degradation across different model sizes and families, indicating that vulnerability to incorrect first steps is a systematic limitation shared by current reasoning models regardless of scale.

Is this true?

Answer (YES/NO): NO